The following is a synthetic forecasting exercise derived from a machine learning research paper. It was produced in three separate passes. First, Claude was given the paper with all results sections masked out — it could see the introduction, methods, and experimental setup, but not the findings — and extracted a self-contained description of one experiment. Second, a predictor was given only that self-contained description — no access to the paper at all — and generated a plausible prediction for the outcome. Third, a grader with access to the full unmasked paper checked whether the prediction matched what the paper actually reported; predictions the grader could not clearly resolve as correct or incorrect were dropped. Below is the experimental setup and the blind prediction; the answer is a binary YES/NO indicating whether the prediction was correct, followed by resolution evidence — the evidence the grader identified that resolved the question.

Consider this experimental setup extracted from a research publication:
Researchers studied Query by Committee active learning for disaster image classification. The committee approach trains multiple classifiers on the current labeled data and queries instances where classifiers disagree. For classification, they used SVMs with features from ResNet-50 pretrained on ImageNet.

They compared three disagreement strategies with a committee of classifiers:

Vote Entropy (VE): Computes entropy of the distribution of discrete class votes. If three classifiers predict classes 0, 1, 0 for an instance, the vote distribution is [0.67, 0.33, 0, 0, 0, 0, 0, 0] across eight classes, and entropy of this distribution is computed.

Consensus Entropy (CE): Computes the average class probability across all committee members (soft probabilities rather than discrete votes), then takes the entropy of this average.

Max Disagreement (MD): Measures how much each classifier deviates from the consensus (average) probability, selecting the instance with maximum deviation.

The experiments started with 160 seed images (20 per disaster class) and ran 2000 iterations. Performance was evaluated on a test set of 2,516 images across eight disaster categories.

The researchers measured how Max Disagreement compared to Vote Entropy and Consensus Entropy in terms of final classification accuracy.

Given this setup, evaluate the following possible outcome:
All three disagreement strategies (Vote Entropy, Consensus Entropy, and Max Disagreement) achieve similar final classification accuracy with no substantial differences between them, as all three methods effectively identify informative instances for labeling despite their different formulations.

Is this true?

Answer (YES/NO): YES